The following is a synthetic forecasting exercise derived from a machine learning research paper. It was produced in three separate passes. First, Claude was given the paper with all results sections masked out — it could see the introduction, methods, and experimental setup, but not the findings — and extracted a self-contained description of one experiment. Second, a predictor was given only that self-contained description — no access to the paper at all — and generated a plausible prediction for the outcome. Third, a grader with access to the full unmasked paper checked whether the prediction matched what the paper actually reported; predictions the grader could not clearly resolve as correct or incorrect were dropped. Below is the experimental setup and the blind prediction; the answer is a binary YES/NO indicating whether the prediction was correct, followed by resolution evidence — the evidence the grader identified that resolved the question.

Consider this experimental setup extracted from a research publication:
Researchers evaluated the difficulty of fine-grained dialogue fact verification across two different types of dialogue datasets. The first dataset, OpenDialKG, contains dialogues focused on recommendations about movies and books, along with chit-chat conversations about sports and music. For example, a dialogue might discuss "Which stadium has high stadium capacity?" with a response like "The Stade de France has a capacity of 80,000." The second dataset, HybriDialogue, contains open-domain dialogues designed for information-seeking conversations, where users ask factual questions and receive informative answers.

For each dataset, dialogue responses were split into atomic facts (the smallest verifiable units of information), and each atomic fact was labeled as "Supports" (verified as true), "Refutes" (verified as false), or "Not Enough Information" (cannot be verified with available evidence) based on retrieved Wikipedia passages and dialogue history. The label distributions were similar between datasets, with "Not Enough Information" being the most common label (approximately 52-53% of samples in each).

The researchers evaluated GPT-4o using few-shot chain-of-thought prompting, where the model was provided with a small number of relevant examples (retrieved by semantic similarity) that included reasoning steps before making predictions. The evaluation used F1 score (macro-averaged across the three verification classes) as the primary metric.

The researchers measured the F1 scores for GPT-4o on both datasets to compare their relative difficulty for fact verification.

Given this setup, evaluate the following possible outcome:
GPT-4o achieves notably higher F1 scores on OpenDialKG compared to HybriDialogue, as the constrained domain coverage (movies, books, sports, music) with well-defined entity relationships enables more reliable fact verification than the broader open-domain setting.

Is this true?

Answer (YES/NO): YES